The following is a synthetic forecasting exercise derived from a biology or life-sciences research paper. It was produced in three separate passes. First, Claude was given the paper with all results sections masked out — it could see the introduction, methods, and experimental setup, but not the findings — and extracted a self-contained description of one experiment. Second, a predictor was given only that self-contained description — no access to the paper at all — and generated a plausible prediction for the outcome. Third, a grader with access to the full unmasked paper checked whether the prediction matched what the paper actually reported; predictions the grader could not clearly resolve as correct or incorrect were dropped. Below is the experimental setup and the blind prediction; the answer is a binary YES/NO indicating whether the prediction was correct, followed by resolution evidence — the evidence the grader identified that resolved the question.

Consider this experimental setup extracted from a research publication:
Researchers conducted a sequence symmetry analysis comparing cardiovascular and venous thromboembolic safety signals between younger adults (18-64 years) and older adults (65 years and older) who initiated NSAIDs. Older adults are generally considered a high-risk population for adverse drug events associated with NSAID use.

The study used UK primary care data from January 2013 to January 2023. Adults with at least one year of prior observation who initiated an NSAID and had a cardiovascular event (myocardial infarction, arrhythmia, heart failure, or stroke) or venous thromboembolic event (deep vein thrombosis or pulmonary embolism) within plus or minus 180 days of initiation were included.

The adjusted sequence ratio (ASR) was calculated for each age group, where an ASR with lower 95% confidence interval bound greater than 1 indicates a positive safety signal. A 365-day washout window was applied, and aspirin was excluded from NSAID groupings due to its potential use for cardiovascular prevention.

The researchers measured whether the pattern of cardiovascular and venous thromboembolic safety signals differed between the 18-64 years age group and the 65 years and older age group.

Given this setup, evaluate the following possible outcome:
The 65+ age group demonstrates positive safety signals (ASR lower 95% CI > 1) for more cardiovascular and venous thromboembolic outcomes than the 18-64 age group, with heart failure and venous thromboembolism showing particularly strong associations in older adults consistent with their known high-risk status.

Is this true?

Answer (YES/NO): NO